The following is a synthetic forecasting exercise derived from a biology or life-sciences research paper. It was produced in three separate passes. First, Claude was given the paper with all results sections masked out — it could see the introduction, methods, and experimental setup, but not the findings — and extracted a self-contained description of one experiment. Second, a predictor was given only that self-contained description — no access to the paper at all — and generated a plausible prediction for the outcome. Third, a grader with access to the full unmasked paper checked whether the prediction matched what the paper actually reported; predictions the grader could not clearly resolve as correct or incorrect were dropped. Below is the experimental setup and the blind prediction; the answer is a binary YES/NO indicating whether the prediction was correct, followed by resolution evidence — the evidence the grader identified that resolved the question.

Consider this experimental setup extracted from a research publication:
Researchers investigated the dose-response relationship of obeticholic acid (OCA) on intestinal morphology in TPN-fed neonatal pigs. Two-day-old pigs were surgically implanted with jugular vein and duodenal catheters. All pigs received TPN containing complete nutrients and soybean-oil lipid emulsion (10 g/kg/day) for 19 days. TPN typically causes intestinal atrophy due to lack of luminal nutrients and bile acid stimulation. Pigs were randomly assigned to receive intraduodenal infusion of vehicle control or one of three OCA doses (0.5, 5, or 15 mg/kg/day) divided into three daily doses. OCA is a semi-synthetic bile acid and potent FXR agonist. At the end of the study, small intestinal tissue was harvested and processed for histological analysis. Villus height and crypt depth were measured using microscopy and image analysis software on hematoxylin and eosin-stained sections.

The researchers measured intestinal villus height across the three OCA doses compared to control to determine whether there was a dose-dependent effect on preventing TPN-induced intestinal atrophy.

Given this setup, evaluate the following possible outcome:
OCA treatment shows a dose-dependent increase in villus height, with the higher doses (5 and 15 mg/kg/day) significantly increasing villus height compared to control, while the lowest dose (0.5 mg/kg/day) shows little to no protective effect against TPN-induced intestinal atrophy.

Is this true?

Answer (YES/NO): YES